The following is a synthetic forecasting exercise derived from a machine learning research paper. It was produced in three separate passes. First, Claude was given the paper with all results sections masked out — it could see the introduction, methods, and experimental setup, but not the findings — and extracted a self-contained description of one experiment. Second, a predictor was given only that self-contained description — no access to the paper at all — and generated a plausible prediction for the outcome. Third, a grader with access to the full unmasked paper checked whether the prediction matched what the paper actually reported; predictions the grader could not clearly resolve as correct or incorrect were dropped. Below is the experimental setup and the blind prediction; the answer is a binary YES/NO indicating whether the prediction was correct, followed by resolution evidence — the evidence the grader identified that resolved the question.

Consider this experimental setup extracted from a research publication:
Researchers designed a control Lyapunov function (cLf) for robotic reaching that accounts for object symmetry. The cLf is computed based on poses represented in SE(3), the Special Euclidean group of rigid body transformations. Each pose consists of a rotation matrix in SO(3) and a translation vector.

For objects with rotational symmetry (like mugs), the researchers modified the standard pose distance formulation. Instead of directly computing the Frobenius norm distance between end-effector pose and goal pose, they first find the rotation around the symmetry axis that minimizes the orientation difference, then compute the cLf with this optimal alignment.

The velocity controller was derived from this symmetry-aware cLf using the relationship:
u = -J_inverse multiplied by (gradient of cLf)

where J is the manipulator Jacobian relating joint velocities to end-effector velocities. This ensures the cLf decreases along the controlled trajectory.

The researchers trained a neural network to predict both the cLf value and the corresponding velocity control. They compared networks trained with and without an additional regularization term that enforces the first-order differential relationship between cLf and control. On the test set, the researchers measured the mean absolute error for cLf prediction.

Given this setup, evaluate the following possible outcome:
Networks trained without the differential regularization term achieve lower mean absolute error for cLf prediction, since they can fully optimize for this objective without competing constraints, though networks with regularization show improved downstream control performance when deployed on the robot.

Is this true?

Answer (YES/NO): NO